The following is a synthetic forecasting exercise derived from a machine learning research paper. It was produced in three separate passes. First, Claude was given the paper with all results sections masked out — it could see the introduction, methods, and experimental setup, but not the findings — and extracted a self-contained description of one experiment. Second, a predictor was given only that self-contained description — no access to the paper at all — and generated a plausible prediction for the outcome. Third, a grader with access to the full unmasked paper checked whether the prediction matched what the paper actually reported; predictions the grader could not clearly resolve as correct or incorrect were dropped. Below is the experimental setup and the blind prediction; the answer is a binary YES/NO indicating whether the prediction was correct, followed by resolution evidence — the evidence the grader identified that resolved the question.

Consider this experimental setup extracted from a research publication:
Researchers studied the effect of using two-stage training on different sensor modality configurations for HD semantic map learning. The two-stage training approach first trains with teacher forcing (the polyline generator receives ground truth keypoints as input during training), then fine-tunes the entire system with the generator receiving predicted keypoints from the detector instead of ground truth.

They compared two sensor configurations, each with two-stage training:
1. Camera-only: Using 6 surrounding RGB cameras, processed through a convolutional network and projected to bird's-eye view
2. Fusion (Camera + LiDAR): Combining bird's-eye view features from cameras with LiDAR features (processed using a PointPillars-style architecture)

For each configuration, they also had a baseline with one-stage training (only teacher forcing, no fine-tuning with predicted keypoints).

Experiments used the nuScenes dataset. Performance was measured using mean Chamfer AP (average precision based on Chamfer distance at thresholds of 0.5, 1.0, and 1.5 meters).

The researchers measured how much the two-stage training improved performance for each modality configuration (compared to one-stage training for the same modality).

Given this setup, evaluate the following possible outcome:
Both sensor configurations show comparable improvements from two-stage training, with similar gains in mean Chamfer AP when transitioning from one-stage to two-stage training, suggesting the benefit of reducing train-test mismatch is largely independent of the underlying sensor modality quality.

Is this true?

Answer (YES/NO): NO